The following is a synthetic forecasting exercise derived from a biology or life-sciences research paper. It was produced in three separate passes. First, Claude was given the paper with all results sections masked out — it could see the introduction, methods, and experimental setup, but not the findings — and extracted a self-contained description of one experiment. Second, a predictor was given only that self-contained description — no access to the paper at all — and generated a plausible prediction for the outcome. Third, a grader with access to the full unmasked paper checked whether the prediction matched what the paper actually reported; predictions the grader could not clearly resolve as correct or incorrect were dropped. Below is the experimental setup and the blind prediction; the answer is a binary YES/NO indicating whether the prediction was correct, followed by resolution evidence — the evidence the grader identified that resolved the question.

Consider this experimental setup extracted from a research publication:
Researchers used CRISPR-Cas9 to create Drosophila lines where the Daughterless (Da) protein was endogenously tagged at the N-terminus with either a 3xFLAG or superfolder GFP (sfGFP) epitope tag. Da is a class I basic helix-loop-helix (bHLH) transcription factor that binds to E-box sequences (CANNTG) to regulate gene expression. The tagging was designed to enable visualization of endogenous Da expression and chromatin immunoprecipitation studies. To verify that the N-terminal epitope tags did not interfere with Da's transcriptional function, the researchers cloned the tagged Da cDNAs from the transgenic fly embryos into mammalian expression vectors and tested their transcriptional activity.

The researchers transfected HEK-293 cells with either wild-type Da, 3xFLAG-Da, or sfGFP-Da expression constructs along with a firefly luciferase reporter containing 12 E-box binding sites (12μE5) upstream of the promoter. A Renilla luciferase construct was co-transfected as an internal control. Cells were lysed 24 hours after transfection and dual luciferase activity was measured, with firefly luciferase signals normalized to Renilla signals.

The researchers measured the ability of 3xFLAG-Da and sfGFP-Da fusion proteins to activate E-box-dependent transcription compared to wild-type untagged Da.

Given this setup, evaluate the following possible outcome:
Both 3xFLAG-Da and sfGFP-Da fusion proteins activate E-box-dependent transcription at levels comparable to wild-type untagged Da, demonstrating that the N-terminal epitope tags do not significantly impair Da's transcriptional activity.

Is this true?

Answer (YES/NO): NO